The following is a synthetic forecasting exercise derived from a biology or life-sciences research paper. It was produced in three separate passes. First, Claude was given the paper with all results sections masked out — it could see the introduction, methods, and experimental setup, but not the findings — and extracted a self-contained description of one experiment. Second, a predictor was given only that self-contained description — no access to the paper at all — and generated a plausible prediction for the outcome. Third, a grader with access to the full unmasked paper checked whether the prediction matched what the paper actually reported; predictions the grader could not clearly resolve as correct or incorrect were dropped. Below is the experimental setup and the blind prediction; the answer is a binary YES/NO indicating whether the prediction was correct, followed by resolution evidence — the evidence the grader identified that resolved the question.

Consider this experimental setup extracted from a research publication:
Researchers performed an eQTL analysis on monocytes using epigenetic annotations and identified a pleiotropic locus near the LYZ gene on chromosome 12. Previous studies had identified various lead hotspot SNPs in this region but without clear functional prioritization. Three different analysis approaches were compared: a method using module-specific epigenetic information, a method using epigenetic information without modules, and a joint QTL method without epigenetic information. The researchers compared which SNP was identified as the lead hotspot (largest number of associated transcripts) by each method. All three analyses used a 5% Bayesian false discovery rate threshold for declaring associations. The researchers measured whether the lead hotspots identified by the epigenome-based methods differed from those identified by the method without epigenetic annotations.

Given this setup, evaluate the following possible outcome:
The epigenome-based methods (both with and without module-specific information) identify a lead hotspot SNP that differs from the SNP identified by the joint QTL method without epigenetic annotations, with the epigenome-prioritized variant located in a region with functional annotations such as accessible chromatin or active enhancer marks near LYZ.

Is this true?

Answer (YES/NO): YES